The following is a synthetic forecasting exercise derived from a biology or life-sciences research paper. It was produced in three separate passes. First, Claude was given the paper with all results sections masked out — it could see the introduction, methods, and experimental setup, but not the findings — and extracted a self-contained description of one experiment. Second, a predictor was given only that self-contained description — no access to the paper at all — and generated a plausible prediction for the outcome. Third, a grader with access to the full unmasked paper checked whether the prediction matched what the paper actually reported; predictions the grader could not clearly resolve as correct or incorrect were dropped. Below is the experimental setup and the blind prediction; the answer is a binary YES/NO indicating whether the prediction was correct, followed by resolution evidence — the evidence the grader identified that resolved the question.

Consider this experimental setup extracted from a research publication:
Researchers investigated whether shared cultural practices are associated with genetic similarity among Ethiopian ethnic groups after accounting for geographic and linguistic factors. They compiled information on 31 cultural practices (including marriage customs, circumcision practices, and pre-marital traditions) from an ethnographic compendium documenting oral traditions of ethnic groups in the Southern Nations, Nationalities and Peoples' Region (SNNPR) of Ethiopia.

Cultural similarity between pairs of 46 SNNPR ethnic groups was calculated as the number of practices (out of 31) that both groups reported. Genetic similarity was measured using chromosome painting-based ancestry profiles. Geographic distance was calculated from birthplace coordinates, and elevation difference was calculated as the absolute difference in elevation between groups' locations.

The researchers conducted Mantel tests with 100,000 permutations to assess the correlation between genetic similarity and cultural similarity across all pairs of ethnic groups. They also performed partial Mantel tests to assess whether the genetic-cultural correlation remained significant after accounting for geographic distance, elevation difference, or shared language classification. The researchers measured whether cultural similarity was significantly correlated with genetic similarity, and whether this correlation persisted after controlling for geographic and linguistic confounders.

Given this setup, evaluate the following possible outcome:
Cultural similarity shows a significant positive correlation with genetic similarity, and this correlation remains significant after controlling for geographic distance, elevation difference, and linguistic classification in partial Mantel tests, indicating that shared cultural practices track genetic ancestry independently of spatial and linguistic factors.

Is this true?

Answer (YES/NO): YES